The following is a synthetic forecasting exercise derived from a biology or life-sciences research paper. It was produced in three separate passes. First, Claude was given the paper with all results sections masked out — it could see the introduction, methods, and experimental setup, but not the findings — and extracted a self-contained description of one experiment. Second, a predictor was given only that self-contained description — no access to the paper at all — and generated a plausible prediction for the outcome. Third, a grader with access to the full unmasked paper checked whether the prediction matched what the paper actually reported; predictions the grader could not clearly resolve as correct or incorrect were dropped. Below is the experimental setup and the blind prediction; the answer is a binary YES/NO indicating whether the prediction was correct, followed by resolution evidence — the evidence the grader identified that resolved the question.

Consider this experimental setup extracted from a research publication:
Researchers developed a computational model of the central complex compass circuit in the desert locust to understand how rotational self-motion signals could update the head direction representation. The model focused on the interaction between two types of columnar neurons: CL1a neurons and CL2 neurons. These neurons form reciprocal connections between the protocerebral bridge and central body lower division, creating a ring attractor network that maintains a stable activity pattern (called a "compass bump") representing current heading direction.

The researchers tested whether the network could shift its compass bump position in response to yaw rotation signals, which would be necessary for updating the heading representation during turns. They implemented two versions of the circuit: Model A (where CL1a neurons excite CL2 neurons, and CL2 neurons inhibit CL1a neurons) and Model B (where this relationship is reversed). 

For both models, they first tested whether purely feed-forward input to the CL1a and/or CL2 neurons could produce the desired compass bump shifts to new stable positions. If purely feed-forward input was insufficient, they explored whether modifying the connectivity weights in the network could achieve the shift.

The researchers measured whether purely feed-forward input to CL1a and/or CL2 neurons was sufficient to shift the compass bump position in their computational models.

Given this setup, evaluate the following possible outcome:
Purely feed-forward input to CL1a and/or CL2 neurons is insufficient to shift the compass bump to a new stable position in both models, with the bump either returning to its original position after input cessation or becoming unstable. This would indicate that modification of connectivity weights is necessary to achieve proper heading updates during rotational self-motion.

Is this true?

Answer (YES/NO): YES